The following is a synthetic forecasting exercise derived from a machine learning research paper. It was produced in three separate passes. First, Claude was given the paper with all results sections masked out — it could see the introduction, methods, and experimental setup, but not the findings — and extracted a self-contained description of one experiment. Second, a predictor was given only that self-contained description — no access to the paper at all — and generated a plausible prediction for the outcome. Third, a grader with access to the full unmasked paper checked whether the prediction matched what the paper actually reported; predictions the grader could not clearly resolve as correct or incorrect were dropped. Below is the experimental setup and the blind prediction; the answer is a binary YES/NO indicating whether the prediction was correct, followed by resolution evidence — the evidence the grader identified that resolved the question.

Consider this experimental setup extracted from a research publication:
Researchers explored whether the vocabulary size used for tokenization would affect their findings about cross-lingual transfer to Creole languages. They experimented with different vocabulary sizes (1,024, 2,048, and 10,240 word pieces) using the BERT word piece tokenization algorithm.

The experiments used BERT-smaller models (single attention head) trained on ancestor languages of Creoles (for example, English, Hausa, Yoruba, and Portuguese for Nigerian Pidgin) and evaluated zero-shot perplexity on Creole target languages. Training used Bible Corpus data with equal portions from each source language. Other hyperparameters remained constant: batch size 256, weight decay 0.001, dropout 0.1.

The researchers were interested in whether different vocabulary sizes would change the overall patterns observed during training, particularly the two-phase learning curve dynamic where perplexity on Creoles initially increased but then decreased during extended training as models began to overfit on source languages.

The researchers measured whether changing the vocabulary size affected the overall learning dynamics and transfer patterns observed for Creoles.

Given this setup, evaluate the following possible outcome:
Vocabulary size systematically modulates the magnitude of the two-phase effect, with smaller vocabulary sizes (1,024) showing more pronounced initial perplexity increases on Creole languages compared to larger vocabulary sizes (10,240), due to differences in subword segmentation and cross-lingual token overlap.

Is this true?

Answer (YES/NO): NO